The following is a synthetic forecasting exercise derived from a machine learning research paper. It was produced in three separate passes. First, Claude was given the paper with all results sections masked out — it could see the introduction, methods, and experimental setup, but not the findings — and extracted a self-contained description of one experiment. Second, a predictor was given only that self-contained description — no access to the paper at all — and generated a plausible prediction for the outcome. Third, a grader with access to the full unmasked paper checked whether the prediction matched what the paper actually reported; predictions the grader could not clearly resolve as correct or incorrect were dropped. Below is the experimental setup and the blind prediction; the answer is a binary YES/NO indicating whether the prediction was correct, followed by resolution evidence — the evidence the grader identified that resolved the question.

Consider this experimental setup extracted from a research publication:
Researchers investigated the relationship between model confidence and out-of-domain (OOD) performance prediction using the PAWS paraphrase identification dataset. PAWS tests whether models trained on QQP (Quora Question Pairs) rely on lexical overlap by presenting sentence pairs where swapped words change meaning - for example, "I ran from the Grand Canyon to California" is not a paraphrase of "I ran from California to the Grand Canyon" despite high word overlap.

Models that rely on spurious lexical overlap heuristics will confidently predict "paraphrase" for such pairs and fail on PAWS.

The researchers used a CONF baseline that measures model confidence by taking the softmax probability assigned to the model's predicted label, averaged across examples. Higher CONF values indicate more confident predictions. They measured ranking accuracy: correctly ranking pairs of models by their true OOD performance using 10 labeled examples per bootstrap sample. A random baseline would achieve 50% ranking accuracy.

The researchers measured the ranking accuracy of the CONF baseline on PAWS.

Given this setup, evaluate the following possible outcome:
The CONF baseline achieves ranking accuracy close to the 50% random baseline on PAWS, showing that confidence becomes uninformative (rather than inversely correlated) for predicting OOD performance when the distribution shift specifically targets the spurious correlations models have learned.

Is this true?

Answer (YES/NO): NO